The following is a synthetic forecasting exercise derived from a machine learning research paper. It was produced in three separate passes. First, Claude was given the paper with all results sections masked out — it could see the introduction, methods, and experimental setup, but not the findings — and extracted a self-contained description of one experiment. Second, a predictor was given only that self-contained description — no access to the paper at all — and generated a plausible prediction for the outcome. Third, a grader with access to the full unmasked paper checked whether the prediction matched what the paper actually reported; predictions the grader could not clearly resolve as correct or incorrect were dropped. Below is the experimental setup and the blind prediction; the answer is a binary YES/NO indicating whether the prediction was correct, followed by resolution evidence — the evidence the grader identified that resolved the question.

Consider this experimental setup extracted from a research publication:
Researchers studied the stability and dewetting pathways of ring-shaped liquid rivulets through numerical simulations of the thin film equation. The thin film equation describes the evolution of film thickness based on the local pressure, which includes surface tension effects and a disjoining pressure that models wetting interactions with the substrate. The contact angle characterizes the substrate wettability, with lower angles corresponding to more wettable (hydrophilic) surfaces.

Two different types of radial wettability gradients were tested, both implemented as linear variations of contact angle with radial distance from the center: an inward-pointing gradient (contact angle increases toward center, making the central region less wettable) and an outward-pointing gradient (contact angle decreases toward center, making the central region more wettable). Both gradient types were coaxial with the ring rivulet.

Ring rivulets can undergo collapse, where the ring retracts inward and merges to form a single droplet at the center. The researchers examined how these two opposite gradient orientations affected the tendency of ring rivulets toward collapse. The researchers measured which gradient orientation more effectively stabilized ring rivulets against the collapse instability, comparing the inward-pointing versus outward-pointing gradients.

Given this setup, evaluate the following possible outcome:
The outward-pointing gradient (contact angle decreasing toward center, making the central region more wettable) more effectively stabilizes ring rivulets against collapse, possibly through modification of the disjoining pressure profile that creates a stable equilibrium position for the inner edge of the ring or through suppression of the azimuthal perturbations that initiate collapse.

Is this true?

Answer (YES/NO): NO